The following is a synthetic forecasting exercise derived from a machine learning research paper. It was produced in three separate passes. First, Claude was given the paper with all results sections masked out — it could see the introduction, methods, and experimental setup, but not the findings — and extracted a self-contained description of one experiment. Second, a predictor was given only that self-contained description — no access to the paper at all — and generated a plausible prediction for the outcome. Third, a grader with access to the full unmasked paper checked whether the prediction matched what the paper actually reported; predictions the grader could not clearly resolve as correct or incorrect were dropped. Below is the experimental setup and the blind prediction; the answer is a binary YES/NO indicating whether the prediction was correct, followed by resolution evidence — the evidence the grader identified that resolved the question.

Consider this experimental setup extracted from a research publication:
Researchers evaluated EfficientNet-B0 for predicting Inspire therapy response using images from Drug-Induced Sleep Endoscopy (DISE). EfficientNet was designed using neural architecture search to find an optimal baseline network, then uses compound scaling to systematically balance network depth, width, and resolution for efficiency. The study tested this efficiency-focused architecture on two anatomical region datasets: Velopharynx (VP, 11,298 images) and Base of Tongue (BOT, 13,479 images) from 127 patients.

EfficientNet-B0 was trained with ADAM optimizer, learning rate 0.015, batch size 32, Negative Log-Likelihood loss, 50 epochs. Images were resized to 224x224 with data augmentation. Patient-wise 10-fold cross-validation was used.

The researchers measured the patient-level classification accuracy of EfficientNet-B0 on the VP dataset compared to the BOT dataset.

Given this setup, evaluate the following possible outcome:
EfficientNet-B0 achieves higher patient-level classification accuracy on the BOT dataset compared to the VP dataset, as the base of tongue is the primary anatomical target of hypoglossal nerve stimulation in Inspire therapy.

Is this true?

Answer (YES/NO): YES